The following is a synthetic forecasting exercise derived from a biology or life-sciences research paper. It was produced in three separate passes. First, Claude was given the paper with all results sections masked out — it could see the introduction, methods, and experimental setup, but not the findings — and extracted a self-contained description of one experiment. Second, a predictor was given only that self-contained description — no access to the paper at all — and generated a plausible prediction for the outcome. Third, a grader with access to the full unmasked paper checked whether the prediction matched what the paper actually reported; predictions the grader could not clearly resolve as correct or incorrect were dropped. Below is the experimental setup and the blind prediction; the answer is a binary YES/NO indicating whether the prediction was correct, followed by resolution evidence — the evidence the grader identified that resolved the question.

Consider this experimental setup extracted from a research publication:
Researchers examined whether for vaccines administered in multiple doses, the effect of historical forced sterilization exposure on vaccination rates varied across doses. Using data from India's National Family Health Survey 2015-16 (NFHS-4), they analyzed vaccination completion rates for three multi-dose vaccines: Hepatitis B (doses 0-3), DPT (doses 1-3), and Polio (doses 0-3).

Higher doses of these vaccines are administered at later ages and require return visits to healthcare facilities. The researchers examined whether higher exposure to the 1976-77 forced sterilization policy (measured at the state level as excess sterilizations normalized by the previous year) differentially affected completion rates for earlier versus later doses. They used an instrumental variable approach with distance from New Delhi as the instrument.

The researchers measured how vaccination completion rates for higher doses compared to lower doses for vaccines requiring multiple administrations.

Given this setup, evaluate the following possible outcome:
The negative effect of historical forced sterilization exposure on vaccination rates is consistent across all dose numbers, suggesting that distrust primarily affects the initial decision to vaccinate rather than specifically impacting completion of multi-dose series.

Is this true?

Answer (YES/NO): NO